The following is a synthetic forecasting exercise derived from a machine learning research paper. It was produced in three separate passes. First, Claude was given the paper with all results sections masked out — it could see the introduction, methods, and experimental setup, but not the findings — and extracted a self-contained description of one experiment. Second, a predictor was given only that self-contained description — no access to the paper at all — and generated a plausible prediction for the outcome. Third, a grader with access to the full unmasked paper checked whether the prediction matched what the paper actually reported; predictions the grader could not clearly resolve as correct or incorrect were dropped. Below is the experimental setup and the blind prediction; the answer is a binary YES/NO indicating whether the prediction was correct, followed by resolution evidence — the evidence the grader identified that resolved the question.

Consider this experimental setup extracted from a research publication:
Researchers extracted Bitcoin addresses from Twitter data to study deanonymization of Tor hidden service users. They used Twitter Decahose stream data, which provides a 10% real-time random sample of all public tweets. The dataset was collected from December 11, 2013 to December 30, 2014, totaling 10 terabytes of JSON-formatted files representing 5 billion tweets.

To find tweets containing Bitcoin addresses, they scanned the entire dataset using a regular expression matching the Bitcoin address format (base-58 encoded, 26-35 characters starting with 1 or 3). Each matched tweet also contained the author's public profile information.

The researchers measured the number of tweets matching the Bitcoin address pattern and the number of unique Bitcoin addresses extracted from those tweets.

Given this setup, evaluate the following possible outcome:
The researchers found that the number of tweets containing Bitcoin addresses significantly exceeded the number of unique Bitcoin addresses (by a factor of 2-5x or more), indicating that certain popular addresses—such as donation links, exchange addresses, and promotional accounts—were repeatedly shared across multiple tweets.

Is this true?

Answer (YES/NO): YES